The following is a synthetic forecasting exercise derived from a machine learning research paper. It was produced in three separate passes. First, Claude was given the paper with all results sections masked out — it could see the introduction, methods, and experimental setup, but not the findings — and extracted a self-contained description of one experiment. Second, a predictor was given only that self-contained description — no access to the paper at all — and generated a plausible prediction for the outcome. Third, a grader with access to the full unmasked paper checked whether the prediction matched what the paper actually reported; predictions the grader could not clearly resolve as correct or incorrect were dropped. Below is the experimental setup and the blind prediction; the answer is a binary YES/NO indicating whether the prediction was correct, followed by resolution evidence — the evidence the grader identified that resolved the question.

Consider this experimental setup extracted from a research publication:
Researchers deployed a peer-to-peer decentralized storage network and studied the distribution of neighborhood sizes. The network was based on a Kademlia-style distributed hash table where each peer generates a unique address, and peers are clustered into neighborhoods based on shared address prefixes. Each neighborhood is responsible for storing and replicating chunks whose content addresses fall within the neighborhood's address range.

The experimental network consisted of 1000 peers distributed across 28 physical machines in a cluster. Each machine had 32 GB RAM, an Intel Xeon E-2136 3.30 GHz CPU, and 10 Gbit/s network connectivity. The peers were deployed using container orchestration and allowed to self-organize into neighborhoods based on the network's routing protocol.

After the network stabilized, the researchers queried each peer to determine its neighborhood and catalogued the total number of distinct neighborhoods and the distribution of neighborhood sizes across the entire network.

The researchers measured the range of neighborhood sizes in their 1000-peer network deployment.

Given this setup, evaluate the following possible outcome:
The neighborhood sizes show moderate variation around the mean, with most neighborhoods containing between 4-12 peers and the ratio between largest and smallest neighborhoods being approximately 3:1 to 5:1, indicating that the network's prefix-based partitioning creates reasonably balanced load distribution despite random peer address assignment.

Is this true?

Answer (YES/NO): NO